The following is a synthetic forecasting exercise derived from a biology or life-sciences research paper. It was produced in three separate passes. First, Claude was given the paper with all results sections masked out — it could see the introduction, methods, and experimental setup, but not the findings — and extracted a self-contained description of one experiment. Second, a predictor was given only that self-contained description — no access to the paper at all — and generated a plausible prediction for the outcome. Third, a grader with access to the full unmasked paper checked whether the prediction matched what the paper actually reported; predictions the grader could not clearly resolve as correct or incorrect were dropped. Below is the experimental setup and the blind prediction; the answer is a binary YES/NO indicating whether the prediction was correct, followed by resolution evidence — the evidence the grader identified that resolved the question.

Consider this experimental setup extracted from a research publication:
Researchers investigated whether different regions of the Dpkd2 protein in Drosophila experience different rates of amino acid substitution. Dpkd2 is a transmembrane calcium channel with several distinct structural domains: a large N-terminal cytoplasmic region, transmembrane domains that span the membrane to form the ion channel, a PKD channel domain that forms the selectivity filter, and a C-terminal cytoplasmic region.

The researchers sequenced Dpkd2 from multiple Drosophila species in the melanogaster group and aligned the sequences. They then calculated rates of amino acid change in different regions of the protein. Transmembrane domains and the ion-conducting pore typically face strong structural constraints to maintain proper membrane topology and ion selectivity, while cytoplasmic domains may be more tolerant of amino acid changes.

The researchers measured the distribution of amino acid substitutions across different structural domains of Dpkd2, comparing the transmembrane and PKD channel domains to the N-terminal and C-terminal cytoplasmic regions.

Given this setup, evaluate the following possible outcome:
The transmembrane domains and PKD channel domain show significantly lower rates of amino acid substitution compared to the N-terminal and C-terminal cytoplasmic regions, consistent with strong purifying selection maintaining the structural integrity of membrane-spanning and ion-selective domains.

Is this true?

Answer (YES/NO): NO